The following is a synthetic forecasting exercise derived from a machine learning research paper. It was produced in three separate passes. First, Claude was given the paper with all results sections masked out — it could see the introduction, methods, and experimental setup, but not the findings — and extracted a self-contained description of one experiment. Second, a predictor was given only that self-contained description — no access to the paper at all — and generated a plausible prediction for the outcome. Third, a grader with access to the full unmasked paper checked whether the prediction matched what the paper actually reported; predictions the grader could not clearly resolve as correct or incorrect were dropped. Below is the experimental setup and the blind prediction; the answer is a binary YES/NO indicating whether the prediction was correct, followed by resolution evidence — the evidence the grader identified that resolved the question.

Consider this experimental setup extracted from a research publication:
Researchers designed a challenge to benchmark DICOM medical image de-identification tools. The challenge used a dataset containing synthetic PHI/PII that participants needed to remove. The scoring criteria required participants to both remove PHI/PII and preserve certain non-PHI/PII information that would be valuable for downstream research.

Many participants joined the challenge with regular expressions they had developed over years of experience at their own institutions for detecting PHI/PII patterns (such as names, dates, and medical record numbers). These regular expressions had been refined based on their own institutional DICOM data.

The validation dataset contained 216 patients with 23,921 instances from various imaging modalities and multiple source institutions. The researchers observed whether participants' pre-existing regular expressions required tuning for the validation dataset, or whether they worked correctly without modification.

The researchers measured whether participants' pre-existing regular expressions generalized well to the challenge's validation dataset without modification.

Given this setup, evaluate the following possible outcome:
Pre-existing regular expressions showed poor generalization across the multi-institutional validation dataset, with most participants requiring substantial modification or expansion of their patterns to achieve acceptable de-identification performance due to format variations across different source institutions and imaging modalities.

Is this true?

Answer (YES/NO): YES